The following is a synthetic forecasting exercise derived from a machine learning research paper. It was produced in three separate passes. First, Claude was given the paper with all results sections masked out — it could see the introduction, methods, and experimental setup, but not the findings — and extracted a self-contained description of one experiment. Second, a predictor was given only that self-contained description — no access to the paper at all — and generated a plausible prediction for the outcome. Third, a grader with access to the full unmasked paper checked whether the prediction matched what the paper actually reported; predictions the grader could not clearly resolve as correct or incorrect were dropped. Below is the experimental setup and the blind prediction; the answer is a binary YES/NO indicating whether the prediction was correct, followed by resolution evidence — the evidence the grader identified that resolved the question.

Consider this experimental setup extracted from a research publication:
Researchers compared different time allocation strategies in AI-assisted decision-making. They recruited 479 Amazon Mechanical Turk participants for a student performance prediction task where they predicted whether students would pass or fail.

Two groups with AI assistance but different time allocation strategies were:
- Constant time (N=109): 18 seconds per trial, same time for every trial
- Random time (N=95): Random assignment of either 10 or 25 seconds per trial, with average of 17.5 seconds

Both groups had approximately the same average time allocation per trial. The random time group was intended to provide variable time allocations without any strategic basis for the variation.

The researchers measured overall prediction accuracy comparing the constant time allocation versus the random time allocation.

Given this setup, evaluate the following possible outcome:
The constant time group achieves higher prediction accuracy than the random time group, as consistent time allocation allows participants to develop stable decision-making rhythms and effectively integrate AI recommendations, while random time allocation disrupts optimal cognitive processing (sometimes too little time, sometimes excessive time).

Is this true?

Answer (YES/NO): YES